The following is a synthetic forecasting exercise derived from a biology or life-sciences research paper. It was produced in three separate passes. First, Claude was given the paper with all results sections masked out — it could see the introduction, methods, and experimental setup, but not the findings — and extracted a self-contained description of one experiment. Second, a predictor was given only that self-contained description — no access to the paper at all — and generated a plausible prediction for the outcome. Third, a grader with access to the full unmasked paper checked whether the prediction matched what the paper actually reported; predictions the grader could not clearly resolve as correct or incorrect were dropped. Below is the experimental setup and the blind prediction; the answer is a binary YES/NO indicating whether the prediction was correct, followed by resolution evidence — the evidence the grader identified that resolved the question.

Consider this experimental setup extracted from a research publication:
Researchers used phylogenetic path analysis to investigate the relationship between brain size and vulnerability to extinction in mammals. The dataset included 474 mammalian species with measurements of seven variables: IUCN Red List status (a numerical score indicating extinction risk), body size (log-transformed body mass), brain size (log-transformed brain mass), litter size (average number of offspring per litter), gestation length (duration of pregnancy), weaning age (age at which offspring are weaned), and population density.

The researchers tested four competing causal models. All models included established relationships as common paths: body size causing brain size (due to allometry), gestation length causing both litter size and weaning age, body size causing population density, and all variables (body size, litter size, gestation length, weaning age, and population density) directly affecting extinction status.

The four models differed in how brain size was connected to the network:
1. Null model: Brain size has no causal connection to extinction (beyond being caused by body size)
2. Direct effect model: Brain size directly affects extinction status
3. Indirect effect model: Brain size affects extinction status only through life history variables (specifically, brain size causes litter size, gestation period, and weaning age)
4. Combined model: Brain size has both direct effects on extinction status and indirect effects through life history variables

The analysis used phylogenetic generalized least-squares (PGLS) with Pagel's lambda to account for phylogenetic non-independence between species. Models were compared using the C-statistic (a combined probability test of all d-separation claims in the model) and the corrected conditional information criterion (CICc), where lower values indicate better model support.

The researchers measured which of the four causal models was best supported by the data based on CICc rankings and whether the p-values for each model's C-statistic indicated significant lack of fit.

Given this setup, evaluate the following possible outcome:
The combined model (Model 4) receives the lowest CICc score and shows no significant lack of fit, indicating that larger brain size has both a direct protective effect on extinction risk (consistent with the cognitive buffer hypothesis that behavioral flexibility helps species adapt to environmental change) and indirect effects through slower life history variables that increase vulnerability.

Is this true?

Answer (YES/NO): NO